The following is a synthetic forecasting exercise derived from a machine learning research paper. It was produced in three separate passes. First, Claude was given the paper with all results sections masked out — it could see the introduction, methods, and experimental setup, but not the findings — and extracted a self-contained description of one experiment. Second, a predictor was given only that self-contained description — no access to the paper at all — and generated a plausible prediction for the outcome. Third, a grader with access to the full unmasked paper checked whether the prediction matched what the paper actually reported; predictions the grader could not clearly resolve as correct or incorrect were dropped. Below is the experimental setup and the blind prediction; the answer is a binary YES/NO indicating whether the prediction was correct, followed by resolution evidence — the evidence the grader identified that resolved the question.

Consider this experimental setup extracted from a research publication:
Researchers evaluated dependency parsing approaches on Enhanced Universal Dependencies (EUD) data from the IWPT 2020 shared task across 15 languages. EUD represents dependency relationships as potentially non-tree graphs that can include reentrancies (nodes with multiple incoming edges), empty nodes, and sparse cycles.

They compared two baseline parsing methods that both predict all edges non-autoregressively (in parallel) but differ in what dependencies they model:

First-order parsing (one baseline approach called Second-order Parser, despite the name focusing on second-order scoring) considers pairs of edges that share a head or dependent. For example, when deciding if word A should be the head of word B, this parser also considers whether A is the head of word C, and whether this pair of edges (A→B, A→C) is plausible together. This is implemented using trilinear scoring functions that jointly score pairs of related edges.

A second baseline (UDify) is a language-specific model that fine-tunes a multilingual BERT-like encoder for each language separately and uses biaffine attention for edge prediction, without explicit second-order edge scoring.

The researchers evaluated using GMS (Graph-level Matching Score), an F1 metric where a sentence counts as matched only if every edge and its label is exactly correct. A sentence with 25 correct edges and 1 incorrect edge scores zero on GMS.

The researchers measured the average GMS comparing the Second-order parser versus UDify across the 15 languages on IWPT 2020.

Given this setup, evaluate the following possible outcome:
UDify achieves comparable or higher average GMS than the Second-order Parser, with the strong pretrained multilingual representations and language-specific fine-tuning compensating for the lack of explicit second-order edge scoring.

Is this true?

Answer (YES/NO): NO